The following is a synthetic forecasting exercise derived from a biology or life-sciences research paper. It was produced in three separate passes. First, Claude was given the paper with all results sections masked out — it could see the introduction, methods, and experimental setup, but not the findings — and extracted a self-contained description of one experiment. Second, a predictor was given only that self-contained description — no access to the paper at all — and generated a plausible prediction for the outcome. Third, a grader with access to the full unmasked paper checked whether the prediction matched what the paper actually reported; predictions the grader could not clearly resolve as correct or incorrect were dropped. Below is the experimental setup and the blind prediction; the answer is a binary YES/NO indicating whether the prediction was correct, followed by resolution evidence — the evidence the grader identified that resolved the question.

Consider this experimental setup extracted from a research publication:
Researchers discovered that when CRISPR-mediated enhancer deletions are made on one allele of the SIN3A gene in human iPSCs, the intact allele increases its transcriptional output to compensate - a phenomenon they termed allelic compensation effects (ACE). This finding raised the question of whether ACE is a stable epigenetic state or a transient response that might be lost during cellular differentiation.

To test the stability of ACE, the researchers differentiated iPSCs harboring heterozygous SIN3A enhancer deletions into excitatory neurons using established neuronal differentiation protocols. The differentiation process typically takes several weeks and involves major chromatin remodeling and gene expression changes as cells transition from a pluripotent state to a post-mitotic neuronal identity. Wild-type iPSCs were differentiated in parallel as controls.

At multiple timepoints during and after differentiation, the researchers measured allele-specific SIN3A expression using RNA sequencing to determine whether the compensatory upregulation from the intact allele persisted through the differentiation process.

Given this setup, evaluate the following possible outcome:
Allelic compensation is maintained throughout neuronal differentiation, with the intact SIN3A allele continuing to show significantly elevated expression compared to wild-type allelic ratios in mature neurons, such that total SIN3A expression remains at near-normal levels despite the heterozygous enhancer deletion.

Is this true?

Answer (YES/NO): YES